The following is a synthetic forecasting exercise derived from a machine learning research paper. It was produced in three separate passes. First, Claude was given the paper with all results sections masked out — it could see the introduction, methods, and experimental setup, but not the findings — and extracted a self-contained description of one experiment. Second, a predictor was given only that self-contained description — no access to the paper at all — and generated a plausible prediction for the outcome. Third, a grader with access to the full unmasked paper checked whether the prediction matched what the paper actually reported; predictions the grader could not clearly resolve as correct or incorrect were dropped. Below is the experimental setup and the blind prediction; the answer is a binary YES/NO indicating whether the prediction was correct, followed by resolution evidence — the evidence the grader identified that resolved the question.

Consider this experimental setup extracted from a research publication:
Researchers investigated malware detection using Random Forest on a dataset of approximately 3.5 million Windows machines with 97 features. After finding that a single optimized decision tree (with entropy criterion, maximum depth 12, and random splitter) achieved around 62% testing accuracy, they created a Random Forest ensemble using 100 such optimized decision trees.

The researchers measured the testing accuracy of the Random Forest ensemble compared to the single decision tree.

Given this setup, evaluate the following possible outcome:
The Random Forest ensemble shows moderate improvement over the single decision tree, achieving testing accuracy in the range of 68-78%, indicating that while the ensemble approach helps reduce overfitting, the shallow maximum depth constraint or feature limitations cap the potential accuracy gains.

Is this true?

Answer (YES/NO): NO